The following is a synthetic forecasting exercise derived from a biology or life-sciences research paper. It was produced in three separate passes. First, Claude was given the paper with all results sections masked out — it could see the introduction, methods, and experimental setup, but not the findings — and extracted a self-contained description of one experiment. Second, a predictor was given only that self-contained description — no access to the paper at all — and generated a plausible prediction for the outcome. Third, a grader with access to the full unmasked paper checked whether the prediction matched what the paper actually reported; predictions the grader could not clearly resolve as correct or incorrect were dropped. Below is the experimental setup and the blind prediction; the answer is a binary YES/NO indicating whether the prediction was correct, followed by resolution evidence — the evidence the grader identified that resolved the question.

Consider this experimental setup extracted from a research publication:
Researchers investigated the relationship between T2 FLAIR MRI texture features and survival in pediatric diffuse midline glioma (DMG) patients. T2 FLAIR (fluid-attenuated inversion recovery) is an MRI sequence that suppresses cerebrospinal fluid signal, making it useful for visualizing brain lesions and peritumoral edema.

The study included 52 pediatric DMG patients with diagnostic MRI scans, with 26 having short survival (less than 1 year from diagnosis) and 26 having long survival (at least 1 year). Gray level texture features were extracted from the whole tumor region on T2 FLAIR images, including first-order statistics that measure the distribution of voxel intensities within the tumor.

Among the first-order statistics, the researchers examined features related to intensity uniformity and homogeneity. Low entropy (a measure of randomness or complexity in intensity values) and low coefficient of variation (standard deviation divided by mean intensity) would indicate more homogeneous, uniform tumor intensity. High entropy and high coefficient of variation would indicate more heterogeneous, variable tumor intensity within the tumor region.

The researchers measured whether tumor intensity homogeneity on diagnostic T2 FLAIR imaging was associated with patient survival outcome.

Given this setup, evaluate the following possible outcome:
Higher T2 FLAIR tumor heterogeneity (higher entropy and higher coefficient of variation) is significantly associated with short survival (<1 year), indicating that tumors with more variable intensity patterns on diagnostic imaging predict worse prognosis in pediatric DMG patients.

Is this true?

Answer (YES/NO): NO